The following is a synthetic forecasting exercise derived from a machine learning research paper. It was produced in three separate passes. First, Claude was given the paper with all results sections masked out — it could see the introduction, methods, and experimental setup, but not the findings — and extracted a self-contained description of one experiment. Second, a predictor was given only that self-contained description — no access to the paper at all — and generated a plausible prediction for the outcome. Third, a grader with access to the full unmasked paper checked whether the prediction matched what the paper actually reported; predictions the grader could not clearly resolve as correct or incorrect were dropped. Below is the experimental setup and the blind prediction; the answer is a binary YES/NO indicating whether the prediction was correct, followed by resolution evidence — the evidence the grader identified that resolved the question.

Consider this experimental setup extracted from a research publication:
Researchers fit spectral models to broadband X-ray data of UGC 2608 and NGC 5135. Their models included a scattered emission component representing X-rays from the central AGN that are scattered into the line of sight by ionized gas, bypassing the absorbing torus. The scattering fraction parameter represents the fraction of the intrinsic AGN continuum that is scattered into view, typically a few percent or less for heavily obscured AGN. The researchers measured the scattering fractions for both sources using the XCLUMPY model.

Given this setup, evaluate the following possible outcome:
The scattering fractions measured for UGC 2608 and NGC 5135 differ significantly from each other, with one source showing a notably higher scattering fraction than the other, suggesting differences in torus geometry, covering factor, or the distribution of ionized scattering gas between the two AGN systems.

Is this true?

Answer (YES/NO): NO